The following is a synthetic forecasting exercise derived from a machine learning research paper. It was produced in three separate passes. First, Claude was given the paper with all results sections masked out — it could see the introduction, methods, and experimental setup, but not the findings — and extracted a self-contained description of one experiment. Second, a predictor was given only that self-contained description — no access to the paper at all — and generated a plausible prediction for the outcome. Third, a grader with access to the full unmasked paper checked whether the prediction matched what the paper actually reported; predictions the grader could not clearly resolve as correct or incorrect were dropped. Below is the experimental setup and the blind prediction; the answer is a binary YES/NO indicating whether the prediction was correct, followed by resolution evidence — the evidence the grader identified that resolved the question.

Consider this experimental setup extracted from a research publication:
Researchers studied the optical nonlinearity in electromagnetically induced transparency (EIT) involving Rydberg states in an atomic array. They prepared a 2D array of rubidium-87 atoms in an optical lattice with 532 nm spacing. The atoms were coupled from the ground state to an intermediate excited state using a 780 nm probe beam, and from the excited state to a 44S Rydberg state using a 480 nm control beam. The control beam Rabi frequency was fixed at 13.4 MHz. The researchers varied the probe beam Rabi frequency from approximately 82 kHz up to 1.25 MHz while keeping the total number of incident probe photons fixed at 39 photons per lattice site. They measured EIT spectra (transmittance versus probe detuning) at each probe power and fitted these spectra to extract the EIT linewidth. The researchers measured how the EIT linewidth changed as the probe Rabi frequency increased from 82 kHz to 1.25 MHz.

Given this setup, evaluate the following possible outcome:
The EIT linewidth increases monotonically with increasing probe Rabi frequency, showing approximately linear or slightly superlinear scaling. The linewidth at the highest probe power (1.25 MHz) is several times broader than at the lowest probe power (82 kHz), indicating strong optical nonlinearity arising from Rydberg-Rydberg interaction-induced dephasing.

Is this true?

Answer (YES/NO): NO